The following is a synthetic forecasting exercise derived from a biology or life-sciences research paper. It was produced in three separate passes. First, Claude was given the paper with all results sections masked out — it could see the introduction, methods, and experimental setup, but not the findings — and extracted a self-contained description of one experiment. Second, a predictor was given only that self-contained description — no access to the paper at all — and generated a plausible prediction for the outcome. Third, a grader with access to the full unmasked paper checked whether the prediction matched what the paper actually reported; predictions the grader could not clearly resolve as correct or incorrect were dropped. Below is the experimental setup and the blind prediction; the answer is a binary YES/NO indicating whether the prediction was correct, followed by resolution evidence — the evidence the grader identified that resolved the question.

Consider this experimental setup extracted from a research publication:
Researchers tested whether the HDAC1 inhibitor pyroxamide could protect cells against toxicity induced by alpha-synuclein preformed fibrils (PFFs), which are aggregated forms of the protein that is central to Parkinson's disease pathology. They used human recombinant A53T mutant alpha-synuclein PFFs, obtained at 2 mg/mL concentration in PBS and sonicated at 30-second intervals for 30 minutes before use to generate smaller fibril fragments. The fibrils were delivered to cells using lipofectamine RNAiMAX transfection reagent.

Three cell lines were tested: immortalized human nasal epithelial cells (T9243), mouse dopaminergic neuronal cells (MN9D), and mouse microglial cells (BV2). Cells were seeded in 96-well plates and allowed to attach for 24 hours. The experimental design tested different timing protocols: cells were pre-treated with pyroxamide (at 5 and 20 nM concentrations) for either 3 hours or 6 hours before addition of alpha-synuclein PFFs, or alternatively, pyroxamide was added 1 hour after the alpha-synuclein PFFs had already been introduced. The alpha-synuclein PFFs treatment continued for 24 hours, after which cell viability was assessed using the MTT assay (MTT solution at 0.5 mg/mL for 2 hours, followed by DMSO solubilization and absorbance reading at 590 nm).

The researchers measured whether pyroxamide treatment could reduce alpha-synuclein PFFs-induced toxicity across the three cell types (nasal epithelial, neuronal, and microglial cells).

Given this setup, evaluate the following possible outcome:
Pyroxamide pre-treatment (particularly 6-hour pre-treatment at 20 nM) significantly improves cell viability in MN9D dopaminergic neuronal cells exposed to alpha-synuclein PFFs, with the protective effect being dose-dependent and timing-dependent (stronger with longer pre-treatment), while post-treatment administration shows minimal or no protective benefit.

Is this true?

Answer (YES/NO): NO